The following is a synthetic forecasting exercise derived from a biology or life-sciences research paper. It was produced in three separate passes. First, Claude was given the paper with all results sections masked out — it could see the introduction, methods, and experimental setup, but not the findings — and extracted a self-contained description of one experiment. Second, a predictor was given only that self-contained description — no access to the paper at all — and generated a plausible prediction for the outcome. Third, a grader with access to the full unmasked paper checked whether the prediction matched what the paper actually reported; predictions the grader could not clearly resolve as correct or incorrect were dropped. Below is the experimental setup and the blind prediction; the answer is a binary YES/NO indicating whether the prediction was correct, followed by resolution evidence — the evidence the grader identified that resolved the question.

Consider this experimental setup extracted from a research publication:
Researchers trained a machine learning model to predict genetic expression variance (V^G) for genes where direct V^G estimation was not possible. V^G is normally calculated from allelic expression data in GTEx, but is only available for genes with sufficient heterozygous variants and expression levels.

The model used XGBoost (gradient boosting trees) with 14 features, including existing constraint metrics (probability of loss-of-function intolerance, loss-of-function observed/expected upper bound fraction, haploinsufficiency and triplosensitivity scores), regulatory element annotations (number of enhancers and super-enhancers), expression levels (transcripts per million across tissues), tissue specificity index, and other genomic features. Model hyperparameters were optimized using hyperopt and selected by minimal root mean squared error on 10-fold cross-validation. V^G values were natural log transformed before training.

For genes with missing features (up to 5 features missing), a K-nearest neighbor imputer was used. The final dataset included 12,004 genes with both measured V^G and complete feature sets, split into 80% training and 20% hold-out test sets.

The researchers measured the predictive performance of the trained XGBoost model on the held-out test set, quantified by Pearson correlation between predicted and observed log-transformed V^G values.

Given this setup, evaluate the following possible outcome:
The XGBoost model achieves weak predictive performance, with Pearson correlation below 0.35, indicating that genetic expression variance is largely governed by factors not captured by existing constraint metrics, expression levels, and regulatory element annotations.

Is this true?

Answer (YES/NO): NO